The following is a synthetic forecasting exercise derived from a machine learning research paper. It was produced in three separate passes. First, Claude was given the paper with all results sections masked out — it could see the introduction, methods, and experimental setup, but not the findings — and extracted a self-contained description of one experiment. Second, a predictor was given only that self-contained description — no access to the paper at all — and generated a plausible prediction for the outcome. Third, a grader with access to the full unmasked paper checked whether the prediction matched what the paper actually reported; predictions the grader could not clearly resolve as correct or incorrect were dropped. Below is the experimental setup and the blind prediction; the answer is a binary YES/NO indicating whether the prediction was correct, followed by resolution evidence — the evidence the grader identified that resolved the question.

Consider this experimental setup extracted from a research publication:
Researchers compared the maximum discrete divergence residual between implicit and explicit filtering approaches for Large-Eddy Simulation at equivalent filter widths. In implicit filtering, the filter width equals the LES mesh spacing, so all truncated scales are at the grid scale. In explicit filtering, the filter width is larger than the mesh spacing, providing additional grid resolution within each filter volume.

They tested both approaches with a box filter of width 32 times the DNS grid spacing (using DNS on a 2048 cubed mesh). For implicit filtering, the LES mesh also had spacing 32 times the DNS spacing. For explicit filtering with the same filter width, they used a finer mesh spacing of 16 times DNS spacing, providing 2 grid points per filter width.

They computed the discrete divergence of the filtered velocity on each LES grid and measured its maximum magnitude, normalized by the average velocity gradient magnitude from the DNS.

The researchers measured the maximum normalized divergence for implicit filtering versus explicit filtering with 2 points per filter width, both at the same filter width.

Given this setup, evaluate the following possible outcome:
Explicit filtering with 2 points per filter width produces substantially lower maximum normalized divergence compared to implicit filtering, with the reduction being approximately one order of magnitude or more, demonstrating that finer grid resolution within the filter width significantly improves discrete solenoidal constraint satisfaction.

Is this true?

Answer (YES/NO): NO